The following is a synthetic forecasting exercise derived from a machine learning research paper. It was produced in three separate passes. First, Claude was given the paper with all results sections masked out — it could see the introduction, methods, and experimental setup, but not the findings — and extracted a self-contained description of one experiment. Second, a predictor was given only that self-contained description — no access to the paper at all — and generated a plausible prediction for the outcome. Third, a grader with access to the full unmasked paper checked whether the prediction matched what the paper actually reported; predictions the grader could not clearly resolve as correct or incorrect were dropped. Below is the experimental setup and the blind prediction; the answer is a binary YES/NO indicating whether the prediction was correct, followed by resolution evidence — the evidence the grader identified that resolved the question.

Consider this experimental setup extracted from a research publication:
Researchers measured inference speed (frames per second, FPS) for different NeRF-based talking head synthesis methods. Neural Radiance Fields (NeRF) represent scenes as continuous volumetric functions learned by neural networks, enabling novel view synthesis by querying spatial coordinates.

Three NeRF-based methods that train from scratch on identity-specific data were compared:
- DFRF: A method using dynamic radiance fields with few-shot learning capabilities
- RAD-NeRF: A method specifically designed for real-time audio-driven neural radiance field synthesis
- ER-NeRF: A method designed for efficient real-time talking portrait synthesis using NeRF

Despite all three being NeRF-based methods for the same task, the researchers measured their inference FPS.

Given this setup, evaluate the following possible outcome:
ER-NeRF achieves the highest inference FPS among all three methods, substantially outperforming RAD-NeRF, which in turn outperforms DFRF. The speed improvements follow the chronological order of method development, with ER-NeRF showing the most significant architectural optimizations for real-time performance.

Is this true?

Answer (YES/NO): NO